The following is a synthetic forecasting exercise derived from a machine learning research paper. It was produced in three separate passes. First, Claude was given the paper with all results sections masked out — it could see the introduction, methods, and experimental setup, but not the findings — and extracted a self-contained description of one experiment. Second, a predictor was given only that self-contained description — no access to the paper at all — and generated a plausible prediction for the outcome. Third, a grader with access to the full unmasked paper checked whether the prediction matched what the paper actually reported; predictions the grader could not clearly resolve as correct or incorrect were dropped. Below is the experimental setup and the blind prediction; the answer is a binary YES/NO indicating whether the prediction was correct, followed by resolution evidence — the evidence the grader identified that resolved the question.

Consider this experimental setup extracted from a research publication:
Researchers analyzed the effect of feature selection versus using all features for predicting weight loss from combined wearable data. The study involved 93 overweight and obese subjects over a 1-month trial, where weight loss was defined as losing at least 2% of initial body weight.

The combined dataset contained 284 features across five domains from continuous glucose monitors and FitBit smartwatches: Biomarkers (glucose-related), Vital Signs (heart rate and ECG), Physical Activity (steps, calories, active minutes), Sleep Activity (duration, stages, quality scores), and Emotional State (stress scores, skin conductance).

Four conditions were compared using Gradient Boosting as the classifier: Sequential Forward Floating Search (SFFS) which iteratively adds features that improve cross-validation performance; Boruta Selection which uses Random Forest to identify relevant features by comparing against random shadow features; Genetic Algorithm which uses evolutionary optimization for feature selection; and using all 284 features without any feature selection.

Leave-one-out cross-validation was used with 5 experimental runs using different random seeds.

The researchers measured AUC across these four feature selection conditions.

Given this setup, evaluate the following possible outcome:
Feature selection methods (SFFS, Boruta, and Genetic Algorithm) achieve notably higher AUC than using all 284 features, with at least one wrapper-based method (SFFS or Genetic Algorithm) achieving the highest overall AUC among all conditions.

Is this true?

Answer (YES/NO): YES